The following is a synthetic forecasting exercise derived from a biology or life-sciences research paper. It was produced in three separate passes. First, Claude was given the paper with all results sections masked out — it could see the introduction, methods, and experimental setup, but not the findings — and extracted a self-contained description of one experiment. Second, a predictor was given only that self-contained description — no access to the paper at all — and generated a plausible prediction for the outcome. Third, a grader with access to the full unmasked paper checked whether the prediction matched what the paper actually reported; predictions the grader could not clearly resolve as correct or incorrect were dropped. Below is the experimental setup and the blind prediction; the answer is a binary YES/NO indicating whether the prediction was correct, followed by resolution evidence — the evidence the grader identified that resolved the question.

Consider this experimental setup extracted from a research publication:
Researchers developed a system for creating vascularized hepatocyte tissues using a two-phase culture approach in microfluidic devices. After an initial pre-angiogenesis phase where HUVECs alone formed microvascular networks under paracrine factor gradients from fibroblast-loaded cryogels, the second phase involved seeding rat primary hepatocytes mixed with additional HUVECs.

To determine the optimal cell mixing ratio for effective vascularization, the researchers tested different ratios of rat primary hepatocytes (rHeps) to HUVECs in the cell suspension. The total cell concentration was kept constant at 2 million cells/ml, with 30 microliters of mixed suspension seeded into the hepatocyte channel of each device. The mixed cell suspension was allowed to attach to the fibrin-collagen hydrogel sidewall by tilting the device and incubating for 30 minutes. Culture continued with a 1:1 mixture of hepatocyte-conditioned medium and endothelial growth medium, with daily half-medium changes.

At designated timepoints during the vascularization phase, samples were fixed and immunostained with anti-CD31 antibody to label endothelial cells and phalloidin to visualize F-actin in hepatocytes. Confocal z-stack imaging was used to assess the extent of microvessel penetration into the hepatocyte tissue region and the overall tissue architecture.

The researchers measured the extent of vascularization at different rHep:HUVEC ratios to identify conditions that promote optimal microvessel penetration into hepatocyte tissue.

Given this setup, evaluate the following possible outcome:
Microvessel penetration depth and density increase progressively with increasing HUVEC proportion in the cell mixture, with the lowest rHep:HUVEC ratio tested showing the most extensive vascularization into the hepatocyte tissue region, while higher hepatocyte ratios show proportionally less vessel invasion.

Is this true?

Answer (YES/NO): NO